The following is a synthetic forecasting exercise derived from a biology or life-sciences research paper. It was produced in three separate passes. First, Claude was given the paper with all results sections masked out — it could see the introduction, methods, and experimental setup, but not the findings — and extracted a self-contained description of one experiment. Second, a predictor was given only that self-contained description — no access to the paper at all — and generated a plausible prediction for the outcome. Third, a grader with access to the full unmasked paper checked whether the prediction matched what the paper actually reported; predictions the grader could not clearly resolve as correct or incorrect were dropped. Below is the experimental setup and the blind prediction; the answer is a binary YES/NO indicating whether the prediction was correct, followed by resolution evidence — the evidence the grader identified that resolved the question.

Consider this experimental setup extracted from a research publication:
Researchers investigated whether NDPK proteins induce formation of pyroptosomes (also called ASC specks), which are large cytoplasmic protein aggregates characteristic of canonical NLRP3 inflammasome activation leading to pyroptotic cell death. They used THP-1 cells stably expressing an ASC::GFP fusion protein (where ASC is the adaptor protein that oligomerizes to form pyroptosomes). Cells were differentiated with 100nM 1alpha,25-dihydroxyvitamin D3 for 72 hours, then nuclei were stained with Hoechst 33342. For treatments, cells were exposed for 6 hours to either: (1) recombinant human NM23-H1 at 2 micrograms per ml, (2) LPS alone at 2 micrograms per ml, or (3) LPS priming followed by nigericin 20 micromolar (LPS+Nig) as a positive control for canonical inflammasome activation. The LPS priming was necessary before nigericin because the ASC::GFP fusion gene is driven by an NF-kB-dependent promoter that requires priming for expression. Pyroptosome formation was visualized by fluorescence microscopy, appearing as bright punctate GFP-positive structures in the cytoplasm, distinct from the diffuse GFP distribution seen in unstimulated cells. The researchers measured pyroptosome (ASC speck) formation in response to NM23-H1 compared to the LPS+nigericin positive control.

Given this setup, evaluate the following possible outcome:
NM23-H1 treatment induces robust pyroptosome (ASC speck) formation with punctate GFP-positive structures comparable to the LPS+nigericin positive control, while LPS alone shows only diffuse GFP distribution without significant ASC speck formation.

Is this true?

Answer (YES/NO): NO